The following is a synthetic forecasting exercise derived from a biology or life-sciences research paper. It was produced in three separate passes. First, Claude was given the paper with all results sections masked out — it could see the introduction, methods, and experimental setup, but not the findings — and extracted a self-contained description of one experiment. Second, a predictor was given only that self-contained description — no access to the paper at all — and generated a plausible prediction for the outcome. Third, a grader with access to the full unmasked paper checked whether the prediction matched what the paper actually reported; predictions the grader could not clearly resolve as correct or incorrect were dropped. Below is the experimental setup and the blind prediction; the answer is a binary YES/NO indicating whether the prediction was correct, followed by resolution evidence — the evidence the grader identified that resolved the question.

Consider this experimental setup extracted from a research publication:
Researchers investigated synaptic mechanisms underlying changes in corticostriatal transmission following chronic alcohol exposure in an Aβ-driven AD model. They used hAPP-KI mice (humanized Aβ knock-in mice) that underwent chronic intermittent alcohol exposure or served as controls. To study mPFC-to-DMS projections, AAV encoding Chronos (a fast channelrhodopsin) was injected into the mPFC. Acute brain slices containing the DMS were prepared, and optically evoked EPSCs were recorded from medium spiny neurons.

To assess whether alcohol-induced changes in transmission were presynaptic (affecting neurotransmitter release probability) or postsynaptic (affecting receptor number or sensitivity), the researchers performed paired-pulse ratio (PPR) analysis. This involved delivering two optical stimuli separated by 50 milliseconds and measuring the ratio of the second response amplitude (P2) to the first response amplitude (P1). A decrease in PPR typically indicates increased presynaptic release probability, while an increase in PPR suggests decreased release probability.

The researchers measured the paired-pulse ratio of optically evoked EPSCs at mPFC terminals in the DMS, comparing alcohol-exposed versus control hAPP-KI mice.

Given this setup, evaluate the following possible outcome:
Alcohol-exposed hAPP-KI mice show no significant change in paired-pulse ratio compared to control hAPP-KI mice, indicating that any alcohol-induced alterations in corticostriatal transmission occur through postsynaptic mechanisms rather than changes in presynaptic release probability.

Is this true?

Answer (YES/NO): NO